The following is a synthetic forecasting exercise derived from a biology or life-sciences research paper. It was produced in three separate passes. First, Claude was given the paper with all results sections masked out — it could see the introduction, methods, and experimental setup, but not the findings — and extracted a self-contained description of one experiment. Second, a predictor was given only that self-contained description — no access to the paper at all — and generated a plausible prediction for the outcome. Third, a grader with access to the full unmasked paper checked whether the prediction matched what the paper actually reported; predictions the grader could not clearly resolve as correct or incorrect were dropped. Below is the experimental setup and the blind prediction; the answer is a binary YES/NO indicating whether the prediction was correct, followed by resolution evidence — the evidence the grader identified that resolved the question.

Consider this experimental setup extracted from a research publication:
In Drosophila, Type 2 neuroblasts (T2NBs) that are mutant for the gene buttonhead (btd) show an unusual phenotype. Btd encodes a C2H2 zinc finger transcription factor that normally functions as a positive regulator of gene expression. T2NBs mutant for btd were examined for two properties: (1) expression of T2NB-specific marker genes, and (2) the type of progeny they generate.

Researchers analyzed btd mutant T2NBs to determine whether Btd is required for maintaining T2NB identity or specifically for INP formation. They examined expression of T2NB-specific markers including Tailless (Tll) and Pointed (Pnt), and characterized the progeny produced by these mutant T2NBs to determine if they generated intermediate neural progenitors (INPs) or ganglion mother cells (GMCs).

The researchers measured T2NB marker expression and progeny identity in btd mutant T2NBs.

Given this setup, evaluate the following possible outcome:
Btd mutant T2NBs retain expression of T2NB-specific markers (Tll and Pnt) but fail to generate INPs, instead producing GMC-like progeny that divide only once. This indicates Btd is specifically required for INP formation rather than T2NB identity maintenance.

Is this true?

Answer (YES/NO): YES